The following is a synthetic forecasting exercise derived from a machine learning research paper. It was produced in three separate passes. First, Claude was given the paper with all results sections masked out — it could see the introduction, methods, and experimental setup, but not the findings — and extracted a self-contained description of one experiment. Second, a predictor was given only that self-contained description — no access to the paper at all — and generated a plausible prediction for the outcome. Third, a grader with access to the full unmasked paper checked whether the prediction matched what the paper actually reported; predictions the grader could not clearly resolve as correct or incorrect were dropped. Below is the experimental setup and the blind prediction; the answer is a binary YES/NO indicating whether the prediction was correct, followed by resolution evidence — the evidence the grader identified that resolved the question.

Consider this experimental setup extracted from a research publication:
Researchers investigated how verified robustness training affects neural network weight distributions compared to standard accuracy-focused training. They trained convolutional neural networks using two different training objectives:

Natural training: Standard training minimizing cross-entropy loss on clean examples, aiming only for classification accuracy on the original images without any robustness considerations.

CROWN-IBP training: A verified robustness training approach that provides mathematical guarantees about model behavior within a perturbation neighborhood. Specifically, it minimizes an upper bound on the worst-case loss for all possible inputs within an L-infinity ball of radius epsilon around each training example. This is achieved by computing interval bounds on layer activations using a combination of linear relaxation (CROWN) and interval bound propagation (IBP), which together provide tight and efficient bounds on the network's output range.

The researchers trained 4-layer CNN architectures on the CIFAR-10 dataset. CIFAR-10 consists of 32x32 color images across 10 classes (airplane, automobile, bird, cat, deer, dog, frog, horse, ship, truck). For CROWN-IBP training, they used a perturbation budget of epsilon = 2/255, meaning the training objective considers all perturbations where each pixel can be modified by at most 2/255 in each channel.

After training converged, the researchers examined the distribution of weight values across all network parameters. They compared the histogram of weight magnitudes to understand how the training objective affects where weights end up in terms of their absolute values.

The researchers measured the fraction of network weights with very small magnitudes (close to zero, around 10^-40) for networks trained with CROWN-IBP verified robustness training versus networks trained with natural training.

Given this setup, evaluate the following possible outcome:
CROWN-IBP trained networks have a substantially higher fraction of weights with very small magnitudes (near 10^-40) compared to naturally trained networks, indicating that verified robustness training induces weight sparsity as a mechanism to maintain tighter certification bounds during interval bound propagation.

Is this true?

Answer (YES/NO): YES